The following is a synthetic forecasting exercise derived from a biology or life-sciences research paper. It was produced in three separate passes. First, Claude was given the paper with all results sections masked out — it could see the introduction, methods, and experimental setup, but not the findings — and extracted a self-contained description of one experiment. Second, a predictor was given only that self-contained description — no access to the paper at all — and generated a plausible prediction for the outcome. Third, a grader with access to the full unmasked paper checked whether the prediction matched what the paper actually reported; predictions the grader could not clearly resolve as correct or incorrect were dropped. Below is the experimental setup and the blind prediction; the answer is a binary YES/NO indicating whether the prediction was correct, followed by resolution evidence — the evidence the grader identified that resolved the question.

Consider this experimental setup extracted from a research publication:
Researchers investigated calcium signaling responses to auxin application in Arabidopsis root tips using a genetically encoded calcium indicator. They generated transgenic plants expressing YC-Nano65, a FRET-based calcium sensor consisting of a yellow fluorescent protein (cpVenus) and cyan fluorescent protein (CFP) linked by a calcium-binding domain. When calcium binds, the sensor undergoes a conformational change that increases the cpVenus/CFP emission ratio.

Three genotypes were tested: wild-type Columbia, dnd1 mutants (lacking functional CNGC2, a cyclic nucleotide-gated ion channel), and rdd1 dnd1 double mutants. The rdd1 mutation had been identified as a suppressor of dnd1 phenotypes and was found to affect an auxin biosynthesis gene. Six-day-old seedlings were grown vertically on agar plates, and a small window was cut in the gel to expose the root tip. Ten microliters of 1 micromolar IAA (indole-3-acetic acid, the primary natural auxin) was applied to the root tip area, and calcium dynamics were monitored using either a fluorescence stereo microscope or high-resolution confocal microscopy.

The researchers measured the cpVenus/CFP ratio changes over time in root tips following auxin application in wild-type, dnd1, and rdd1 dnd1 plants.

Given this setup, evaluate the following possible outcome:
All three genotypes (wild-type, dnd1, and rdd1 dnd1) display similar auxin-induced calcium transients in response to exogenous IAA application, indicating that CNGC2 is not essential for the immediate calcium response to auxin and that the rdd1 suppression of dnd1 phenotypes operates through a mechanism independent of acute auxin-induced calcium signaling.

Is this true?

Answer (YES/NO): NO